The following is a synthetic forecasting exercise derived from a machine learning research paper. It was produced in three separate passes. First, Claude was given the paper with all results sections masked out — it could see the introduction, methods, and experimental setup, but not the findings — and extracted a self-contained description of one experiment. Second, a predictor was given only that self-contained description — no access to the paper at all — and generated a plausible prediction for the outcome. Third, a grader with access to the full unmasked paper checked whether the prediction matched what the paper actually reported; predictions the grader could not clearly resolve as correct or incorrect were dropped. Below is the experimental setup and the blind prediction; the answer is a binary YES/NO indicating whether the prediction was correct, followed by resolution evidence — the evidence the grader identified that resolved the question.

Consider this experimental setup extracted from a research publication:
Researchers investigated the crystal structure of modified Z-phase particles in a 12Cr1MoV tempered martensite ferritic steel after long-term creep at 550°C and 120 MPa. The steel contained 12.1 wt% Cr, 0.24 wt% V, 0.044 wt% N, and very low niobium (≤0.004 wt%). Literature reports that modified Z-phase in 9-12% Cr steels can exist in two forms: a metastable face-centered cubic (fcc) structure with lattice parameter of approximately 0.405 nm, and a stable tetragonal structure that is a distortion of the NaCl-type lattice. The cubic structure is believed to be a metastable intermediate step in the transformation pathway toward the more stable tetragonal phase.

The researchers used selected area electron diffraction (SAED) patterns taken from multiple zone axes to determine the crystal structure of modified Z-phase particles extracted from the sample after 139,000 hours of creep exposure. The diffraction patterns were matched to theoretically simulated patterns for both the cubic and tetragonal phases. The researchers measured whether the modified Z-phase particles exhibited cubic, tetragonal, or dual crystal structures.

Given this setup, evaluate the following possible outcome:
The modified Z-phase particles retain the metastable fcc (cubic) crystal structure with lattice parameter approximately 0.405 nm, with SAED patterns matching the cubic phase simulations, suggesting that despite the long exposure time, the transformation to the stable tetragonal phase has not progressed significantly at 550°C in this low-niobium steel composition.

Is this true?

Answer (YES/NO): NO